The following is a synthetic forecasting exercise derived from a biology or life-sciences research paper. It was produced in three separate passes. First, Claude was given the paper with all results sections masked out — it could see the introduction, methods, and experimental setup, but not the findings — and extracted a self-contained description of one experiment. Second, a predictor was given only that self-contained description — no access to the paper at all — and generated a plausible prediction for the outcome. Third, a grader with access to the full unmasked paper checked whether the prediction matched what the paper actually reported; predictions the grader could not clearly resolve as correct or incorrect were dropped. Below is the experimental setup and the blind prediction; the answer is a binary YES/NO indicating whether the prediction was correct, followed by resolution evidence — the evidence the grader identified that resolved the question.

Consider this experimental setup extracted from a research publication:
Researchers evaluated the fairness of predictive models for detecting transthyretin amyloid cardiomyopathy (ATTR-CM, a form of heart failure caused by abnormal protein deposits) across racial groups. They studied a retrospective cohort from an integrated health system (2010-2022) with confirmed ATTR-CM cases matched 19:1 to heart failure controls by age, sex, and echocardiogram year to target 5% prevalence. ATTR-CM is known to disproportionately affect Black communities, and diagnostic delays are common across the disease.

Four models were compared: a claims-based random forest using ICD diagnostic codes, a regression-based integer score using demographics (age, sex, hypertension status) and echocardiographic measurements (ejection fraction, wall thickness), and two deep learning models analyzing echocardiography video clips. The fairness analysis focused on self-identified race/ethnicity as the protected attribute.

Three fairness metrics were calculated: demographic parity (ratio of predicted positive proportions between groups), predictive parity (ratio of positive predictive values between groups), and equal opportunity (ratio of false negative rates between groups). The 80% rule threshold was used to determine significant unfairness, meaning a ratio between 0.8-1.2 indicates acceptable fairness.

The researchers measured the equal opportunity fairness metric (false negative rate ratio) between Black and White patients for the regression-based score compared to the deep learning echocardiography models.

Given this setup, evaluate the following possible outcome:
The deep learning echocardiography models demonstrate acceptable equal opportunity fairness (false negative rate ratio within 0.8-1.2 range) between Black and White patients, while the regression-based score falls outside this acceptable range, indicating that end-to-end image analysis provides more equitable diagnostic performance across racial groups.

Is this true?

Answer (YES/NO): NO